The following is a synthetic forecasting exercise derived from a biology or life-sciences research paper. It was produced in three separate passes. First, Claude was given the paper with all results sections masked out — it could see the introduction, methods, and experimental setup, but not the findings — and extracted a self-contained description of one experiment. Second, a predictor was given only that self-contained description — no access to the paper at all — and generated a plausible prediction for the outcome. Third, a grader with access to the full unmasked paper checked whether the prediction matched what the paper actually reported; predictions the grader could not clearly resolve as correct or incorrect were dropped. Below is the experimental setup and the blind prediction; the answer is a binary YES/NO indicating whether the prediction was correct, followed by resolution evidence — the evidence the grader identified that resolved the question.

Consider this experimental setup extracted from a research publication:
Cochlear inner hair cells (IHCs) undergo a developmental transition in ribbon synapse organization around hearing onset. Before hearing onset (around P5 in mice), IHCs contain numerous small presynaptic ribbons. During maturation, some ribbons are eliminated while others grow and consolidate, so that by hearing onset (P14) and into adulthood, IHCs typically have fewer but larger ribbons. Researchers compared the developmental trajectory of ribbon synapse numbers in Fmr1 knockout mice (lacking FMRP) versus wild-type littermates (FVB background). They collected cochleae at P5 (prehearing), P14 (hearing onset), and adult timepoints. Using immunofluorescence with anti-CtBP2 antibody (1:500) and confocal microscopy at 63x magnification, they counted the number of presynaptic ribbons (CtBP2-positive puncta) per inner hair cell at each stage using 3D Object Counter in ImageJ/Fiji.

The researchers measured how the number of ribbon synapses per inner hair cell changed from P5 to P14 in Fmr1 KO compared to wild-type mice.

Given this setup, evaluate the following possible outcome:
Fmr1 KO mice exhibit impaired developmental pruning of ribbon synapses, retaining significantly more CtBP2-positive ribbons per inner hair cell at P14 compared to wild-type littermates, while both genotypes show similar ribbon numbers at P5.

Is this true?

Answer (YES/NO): NO